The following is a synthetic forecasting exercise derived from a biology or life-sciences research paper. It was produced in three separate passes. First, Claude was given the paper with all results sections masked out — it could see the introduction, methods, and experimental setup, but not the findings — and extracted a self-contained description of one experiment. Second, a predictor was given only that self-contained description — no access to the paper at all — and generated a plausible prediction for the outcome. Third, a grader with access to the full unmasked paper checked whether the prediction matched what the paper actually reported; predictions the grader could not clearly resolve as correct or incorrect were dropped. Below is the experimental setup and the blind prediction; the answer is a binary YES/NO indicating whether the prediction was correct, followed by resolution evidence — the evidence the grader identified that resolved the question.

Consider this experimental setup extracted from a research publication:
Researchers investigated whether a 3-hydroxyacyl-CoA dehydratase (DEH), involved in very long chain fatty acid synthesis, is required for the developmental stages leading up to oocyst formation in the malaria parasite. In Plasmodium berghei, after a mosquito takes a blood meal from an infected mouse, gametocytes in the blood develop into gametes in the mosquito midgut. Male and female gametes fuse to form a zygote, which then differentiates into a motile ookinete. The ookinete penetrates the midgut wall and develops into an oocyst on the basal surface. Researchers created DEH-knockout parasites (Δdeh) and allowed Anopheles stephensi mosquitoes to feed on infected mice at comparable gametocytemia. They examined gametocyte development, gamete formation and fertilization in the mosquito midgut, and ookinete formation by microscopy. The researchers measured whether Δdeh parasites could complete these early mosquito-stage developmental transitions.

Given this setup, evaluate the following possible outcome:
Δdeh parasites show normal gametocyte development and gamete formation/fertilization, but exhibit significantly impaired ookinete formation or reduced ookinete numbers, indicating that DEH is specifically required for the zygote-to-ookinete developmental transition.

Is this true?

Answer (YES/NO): NO